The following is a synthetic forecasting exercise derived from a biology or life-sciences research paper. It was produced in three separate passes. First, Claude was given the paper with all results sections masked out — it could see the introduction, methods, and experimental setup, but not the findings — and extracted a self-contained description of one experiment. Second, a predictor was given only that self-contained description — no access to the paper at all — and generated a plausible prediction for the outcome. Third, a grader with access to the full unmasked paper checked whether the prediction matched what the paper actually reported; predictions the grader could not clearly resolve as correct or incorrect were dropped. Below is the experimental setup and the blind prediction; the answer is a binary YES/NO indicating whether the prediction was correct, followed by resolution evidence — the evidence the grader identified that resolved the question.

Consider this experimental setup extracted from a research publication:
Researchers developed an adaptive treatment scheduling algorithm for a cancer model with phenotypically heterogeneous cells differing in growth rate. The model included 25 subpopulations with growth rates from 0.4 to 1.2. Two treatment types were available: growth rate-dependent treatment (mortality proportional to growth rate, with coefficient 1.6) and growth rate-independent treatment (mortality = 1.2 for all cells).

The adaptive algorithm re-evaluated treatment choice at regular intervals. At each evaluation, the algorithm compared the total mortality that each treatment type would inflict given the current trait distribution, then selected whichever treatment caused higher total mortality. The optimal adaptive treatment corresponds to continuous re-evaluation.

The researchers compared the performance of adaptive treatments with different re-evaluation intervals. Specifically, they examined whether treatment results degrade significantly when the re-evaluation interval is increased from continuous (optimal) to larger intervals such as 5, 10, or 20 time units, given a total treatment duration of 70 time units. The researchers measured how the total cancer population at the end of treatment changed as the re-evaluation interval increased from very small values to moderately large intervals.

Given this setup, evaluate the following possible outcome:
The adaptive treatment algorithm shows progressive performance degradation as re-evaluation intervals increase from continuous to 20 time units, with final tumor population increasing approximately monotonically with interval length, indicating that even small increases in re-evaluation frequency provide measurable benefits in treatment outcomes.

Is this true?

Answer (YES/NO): NO